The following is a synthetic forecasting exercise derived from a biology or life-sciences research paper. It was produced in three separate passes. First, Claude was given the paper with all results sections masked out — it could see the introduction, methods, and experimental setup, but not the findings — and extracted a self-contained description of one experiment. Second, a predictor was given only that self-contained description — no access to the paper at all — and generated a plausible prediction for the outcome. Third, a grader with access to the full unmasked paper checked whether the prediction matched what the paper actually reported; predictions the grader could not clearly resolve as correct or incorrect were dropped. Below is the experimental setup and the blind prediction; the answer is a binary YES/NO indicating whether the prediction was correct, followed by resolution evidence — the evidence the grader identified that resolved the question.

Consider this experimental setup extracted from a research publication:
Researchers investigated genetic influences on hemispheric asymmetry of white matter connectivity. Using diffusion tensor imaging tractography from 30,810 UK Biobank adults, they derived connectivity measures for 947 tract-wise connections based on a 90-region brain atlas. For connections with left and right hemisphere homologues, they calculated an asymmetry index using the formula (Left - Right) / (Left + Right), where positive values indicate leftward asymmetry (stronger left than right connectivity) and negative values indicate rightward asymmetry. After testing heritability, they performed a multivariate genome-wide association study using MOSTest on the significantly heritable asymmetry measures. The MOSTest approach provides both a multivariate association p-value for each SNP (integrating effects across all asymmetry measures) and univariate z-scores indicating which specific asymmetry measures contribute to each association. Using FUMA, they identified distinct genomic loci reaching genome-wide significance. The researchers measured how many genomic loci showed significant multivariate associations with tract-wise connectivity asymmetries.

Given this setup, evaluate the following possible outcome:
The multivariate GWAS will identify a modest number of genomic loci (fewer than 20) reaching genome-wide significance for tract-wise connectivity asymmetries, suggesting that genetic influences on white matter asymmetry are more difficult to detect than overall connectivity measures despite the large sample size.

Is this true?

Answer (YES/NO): YES